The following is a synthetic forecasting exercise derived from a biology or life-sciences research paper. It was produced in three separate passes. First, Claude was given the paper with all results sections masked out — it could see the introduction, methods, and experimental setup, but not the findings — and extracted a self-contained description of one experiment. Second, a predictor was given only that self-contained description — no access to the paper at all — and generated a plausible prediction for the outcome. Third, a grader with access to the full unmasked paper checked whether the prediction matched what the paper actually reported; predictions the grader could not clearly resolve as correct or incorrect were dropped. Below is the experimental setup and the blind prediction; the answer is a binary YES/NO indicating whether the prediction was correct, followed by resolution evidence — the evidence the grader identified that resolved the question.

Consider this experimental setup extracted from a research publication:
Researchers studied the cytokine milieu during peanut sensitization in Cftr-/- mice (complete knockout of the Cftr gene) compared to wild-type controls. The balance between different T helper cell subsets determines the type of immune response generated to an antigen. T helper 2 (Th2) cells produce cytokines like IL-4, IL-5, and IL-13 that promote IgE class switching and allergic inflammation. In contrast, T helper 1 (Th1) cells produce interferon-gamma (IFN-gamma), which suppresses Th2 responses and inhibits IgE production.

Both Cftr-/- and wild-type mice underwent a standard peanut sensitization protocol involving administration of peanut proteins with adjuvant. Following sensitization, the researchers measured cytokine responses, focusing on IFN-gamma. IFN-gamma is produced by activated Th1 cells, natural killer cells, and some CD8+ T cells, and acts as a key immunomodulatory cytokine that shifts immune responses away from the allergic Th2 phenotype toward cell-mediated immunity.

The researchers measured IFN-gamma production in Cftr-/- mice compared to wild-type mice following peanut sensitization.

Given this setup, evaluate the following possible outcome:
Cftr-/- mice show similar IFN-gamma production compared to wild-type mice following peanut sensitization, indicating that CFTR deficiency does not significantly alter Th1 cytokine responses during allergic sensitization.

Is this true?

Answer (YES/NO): NO